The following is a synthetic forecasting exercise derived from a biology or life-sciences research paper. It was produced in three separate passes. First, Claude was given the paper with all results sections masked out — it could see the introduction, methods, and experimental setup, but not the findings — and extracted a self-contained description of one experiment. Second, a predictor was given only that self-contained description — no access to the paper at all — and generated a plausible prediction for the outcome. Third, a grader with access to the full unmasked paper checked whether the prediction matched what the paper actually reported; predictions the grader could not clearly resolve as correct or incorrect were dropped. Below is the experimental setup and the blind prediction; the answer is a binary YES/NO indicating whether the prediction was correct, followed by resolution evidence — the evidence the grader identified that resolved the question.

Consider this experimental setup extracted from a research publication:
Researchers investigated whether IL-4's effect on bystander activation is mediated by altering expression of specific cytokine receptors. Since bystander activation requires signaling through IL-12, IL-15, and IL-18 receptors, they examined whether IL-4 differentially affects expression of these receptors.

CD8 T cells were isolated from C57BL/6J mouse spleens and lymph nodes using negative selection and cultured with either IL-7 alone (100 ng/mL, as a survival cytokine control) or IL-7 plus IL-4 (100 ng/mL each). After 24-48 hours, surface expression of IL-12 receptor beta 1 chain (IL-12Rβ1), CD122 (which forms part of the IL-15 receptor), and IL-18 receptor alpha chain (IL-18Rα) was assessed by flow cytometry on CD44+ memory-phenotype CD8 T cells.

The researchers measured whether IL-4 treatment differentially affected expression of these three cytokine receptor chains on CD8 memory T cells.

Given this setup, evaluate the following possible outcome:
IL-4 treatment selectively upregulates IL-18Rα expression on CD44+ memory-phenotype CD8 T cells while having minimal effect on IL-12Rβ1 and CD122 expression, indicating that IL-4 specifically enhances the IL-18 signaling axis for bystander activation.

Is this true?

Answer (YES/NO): NO